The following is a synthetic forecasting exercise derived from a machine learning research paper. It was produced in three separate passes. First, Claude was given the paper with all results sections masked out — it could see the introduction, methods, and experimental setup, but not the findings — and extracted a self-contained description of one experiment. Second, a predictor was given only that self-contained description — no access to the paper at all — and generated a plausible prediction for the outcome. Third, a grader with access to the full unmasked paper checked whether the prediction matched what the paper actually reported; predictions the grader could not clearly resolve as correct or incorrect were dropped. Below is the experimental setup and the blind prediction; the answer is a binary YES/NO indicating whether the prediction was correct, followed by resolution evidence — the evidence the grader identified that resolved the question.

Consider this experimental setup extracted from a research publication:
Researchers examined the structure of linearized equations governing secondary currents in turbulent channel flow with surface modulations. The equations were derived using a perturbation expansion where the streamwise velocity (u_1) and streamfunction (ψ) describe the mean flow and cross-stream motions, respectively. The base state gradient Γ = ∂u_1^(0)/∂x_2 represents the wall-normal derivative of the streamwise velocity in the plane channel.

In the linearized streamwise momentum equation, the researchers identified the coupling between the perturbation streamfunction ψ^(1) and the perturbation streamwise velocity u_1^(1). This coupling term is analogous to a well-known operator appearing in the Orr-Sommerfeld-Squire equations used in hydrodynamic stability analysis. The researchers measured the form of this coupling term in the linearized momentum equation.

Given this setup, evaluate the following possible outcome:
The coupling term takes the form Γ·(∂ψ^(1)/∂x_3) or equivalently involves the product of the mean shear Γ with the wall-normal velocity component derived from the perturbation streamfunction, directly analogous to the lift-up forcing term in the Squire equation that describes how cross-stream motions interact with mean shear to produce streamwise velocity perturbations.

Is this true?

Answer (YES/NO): YES